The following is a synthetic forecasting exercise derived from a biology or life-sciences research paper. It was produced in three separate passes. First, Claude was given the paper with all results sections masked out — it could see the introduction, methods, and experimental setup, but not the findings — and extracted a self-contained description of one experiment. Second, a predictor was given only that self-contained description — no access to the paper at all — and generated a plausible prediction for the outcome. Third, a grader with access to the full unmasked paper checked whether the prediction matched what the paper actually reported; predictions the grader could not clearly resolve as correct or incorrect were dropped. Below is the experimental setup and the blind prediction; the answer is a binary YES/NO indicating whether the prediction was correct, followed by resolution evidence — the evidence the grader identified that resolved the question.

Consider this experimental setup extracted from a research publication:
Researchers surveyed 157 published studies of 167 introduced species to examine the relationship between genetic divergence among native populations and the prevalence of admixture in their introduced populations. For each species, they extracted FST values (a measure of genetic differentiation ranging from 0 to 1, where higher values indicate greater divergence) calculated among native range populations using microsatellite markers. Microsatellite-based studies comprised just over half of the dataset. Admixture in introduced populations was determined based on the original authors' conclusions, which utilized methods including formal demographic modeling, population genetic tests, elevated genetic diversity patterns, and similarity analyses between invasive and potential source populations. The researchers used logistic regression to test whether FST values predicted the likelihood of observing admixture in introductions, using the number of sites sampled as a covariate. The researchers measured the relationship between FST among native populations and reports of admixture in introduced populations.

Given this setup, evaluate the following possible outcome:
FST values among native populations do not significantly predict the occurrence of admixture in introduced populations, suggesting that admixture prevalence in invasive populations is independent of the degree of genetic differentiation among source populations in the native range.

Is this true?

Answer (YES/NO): NO